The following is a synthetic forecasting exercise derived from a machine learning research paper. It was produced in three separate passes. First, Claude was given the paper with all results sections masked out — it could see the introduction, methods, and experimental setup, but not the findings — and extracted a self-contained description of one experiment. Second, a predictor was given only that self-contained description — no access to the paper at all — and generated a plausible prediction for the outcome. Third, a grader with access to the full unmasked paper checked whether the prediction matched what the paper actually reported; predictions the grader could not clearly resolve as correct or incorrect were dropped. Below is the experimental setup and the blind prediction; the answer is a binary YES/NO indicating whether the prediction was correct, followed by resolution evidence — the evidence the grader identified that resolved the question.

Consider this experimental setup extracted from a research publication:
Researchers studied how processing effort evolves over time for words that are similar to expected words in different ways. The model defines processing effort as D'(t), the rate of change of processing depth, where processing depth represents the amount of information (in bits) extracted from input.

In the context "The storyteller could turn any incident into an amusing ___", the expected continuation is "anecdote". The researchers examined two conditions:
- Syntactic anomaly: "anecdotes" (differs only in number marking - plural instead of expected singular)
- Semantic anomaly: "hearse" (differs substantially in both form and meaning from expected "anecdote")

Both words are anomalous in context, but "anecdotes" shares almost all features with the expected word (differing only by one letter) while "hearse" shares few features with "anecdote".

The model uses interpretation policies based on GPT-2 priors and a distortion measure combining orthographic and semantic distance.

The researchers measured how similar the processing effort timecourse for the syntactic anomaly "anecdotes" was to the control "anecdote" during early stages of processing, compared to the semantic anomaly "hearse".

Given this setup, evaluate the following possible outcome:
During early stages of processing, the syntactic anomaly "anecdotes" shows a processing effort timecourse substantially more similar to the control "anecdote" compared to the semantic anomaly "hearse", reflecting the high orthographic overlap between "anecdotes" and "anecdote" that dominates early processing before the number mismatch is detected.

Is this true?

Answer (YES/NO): YES